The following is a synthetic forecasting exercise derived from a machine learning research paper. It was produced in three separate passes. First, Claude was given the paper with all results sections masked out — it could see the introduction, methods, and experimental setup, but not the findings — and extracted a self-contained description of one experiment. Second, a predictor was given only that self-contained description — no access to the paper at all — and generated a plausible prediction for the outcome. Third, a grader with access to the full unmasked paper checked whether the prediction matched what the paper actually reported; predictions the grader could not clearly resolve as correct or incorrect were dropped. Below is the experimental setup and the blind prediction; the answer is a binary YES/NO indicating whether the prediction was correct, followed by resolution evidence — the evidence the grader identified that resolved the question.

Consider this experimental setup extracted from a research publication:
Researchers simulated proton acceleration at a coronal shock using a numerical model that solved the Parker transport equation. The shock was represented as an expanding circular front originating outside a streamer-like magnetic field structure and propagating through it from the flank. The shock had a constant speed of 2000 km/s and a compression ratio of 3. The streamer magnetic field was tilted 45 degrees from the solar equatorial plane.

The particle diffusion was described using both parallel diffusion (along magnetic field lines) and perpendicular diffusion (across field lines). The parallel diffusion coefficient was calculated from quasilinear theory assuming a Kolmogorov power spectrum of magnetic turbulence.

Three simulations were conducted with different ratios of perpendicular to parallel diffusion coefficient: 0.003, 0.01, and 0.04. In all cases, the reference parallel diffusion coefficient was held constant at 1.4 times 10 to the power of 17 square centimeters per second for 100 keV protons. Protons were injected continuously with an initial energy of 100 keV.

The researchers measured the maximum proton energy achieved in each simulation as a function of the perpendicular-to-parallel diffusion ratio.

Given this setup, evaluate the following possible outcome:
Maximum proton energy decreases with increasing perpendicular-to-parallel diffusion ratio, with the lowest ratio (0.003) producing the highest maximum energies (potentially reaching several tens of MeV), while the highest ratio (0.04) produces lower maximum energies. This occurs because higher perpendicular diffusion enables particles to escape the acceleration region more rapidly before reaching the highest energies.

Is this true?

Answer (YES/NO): NO